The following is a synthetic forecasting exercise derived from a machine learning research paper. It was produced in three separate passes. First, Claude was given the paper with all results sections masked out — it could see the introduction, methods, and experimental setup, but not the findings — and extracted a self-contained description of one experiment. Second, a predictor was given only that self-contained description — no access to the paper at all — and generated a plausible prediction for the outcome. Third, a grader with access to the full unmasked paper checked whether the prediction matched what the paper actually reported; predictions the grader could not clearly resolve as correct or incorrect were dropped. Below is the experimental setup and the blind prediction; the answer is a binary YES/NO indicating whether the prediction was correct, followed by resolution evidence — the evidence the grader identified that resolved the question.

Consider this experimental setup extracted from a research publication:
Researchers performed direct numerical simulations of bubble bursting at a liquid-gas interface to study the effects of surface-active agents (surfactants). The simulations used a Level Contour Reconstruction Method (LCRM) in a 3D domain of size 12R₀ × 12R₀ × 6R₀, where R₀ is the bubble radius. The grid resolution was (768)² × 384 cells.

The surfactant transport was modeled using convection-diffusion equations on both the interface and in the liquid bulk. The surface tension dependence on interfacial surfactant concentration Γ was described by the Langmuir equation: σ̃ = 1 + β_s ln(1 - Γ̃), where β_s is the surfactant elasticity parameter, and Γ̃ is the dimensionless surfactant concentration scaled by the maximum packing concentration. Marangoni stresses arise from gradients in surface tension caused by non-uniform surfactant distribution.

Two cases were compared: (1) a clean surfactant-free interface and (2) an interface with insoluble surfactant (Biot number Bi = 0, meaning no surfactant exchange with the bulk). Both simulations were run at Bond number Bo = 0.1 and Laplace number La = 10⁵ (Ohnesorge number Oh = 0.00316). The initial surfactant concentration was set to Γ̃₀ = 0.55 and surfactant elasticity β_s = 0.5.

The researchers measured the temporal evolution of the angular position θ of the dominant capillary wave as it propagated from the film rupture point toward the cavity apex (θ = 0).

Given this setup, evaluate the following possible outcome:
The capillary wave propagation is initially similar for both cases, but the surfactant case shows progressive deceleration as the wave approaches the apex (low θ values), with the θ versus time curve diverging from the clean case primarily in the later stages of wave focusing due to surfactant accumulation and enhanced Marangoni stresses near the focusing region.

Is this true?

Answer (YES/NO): NO